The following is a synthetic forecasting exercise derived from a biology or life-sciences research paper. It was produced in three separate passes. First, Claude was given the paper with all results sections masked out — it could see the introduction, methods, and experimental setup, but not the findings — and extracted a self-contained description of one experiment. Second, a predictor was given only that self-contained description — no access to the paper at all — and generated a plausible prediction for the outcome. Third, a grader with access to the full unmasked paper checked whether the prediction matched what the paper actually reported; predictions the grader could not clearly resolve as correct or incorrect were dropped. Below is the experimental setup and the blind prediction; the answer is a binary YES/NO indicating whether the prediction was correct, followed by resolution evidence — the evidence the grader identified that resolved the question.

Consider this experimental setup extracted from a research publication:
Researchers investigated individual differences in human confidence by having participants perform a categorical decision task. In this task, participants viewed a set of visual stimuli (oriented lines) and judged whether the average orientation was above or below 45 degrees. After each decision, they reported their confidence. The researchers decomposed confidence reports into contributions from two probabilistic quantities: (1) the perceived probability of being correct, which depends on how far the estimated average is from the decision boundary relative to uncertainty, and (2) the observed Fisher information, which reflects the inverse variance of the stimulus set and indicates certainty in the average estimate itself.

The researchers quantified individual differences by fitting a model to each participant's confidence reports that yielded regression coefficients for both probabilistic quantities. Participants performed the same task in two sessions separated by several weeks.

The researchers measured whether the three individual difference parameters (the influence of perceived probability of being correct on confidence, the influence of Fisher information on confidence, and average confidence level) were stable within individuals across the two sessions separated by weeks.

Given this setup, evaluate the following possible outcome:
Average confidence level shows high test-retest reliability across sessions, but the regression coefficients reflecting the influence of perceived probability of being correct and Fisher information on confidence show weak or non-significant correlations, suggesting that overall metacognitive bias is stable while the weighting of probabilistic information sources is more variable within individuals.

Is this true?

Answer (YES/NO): NO